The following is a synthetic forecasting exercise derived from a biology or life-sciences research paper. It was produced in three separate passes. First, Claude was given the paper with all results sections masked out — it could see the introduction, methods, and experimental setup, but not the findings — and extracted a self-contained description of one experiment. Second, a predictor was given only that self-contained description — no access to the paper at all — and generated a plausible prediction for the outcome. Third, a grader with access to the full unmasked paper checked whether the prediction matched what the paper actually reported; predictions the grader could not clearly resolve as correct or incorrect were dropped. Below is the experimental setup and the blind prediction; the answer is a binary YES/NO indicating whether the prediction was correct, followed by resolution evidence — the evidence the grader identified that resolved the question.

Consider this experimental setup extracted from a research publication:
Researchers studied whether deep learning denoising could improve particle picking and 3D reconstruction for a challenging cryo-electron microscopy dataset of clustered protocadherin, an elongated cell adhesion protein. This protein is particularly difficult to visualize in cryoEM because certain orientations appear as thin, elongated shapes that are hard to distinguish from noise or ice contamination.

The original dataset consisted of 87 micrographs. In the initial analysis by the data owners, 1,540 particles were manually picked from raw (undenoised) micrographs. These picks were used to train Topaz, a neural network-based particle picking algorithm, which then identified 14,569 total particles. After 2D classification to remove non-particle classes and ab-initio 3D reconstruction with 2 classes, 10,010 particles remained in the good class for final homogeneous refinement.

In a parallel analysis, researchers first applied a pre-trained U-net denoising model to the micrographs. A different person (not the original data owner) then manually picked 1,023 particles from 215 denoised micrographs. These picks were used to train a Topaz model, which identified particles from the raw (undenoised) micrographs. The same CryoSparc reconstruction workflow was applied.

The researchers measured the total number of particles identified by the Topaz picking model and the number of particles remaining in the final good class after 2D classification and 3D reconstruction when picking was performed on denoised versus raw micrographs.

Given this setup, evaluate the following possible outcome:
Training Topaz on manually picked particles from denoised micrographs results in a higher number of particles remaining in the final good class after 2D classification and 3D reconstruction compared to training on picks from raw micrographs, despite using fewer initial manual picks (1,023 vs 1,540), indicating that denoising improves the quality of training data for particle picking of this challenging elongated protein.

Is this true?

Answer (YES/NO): YES